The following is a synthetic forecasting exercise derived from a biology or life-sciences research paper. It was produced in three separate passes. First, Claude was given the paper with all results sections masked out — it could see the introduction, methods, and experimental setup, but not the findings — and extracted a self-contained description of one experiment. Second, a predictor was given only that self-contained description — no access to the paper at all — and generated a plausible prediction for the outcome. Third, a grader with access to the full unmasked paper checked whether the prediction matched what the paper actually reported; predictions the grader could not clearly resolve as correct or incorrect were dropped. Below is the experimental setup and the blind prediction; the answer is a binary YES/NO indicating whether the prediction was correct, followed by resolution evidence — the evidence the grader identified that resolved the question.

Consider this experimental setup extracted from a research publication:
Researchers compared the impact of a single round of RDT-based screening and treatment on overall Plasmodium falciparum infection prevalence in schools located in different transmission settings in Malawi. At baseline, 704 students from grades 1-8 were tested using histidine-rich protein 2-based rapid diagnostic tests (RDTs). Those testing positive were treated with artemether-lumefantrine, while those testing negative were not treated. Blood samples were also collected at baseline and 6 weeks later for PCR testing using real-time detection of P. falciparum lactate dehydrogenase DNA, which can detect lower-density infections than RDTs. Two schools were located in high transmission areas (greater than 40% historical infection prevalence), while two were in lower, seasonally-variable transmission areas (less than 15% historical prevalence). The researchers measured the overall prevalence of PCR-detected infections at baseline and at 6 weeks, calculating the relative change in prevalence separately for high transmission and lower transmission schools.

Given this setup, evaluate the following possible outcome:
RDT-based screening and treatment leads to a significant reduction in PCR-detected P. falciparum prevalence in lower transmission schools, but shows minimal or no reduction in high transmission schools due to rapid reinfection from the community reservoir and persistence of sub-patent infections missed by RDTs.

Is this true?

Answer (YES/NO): NO